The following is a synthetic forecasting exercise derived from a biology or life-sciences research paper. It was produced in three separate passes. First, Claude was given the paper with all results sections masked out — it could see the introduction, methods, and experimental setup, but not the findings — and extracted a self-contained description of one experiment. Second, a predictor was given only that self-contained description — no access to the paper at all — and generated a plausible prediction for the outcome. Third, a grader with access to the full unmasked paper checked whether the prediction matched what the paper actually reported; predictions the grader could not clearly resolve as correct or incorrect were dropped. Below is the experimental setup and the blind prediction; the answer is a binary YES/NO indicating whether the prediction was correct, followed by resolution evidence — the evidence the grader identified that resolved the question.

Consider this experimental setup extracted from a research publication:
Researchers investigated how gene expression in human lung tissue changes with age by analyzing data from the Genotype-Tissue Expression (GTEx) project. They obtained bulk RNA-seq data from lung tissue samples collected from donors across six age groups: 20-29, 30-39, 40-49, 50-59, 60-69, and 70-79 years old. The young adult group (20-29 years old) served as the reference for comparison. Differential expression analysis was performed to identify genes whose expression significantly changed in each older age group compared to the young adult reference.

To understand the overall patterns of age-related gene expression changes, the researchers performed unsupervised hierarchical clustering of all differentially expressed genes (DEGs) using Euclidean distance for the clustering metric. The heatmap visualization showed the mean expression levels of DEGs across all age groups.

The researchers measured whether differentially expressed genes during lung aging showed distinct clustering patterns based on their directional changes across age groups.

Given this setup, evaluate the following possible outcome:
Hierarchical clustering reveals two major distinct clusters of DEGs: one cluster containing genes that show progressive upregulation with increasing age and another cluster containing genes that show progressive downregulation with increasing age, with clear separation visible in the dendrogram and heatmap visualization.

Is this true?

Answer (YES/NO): NO